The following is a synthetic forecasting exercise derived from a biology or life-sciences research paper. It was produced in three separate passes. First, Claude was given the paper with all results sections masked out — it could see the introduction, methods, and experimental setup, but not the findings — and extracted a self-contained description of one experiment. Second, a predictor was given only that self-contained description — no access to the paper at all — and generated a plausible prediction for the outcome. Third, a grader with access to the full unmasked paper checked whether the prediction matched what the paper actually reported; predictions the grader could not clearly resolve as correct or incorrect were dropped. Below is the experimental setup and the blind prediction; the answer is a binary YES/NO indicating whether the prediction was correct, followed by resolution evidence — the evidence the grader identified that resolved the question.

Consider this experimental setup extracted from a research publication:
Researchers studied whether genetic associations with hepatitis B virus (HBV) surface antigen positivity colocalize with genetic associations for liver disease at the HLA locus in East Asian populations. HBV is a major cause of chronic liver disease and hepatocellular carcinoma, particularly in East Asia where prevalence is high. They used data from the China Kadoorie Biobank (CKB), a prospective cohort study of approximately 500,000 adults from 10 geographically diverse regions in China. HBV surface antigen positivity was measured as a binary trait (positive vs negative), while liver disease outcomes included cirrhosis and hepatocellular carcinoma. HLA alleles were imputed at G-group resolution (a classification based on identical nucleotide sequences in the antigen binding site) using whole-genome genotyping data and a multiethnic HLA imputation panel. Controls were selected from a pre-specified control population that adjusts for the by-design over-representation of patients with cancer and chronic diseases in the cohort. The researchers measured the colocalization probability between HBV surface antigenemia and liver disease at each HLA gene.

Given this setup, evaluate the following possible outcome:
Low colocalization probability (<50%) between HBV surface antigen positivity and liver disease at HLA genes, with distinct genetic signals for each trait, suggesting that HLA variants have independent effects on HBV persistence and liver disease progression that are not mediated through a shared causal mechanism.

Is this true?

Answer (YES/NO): NO